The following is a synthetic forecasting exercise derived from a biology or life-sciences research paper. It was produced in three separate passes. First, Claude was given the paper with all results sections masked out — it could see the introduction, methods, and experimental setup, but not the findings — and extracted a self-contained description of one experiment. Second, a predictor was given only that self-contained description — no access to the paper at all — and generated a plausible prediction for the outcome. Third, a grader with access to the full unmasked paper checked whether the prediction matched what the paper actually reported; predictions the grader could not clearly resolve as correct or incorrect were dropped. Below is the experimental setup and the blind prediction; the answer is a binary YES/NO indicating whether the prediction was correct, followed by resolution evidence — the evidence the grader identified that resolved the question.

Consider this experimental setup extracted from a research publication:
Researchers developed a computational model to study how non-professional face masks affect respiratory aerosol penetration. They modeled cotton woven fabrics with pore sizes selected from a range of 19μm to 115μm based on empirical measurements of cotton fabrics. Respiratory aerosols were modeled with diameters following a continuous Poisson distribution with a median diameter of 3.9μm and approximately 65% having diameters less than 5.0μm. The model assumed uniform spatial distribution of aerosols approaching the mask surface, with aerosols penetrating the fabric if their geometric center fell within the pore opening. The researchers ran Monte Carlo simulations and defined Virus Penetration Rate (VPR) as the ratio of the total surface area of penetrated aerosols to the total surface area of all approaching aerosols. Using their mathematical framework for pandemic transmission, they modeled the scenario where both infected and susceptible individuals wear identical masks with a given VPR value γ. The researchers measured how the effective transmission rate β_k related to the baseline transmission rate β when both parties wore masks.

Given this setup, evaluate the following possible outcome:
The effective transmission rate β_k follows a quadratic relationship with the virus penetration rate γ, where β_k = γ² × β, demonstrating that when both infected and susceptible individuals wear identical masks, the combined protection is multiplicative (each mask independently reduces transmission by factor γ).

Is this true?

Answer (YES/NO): YES